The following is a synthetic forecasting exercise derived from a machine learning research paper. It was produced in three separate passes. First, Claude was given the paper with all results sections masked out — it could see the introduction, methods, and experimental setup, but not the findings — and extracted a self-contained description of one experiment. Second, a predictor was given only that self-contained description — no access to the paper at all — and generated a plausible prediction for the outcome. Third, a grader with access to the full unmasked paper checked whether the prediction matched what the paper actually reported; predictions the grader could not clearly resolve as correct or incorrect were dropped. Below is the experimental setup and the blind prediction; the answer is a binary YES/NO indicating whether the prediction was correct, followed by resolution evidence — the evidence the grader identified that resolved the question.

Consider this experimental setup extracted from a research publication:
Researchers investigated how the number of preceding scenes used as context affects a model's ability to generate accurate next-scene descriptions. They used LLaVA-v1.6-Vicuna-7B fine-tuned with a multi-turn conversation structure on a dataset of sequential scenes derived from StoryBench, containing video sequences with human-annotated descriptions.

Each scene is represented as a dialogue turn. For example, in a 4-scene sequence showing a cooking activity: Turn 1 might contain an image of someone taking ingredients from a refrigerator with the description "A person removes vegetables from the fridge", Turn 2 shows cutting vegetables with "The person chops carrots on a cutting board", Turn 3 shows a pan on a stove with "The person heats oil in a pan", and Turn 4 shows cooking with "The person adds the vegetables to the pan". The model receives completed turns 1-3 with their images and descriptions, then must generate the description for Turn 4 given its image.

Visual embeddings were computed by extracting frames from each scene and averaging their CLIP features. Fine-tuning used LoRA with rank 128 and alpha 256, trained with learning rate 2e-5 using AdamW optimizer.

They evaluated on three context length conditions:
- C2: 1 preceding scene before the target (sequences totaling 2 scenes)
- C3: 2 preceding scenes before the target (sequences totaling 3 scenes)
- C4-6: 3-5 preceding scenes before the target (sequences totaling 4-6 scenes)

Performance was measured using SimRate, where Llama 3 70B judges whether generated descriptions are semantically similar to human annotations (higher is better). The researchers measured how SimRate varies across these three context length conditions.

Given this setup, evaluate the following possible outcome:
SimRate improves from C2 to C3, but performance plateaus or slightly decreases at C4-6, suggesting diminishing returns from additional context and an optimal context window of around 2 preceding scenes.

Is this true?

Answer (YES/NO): NO